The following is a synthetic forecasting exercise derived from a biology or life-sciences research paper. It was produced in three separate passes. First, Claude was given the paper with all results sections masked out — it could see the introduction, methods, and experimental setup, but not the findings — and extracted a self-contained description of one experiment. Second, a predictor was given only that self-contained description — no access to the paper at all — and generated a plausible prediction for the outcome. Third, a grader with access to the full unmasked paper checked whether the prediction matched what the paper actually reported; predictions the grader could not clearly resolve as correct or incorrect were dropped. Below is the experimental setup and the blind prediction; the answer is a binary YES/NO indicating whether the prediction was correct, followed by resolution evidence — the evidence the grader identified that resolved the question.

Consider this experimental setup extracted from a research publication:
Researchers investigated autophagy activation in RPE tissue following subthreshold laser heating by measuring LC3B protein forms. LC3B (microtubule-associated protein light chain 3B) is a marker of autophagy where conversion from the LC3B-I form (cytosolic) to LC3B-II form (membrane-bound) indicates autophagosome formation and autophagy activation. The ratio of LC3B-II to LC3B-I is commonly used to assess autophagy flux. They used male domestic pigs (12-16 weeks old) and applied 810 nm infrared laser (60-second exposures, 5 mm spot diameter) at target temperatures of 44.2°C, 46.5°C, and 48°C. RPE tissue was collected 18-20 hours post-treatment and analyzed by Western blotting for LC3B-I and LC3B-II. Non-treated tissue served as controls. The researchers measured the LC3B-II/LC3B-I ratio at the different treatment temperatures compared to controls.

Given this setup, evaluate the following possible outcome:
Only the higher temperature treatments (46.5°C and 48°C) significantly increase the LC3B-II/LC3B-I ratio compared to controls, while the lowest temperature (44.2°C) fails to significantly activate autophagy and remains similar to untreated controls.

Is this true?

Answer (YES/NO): NO